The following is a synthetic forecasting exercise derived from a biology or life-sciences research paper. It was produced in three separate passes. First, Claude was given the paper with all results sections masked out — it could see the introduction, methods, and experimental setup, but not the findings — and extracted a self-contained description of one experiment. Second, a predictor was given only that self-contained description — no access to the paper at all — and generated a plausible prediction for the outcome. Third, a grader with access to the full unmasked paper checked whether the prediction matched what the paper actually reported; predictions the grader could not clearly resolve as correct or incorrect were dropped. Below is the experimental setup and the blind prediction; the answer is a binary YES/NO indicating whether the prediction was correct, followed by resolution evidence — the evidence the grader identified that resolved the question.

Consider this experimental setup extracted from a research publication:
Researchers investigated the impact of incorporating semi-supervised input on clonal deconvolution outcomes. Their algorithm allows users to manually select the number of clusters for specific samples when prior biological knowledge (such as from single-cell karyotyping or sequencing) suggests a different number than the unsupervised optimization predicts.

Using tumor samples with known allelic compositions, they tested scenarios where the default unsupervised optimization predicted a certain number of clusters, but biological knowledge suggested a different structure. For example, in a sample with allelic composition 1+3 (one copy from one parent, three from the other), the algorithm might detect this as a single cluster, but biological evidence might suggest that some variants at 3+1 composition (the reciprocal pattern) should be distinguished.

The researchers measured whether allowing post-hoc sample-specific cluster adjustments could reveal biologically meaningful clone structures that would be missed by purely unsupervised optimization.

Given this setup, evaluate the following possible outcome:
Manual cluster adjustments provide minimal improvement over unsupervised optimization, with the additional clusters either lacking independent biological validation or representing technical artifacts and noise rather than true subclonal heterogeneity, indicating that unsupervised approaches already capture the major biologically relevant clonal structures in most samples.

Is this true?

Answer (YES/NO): NO